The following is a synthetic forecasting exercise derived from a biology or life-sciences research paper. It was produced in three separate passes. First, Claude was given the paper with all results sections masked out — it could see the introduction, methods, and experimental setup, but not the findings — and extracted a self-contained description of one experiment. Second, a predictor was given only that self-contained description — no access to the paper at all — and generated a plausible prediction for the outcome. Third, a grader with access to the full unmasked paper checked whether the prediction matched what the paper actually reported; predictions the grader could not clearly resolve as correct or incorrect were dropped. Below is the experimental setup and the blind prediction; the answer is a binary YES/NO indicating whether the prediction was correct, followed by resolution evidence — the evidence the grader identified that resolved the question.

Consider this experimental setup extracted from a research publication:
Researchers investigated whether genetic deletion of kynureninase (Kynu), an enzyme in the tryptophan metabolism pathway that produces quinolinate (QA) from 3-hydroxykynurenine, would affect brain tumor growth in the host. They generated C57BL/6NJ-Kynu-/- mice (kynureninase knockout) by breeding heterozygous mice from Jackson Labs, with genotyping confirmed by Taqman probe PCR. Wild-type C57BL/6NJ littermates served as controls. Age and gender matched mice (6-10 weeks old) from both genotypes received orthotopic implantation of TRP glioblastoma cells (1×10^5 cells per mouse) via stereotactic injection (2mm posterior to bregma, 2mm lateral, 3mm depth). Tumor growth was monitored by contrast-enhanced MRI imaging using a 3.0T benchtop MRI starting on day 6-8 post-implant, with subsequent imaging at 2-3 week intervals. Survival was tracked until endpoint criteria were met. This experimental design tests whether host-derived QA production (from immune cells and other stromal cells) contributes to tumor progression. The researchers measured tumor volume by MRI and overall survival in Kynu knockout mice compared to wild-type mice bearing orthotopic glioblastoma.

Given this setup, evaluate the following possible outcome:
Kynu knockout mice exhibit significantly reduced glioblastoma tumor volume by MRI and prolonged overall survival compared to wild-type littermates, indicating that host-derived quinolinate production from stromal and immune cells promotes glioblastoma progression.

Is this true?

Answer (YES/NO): YES